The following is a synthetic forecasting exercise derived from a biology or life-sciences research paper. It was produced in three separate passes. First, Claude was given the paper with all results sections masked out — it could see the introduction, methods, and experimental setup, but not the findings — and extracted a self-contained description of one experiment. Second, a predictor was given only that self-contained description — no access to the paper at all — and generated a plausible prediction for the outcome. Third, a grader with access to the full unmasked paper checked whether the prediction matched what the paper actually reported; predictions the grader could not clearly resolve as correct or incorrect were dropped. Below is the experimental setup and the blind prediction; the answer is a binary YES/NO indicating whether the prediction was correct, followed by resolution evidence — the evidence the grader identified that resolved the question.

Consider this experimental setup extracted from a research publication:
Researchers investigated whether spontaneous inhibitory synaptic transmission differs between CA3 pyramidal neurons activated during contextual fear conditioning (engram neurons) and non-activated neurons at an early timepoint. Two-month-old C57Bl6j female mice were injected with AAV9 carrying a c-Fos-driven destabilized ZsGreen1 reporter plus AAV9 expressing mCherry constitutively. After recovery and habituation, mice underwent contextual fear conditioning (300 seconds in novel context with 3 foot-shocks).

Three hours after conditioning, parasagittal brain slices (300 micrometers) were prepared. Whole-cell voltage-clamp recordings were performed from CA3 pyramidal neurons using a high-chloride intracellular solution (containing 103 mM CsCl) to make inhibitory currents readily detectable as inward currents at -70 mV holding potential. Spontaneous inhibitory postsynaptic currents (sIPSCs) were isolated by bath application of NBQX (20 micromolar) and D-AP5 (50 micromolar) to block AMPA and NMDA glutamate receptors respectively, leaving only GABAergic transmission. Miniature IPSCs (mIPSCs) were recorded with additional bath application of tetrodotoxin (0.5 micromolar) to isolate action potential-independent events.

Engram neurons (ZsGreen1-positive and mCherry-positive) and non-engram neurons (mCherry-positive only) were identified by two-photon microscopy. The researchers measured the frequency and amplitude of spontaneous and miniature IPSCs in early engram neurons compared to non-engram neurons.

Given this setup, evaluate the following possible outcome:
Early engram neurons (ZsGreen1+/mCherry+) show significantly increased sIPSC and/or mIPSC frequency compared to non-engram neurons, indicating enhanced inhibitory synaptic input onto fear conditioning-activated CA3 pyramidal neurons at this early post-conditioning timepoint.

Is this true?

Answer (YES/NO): YES